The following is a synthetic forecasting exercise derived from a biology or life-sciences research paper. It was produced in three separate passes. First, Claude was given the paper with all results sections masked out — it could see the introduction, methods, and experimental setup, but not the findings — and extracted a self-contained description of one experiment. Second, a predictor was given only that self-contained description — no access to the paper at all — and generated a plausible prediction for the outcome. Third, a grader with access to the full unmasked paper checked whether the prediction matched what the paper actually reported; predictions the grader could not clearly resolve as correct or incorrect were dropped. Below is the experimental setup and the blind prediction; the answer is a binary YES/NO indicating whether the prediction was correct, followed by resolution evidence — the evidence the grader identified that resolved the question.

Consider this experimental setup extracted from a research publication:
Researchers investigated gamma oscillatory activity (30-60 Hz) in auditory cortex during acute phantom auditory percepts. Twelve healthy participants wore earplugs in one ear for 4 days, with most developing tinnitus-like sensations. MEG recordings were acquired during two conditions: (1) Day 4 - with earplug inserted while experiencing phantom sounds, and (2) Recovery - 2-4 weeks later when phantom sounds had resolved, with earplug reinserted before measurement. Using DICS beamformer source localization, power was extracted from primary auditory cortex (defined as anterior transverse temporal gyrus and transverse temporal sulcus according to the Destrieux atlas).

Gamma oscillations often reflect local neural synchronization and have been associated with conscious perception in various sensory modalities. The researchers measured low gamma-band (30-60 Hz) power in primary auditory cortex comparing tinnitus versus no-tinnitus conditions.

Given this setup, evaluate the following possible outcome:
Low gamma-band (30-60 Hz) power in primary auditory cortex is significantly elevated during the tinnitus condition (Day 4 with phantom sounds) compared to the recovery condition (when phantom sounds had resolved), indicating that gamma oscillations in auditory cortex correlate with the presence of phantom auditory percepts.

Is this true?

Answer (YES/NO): YES